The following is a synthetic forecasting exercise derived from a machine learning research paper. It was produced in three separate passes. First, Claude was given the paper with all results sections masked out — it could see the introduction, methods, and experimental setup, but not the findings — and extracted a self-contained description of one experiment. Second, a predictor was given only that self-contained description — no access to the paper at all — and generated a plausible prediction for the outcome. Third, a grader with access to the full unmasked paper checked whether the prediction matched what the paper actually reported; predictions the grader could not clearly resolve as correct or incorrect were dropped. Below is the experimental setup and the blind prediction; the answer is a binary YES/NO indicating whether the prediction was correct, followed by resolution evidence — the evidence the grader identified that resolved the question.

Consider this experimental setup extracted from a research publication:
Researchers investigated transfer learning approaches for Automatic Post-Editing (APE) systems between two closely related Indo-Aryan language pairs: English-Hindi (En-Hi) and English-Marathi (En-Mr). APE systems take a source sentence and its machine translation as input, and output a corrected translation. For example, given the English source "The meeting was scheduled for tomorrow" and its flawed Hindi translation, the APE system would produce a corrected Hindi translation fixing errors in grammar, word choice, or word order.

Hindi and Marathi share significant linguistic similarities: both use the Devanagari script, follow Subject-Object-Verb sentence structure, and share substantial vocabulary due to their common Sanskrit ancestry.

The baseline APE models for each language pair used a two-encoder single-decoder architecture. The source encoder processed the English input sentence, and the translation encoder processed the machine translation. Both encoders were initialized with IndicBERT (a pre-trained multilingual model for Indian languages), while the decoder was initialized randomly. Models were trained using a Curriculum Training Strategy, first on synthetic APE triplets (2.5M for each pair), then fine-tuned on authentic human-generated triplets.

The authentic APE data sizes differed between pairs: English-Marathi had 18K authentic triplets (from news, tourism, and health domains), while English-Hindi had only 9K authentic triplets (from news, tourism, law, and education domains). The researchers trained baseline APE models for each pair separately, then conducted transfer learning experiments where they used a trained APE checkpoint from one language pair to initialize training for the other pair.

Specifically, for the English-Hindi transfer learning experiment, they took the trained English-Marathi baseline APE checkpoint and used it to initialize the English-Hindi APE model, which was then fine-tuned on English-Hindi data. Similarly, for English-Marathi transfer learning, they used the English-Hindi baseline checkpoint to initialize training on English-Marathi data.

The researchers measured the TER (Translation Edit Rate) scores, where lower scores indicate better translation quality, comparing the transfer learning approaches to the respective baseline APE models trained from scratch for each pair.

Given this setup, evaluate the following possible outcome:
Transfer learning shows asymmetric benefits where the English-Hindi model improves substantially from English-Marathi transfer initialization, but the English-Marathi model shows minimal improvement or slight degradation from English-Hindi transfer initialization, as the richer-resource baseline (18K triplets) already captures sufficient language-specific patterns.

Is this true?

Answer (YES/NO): NO